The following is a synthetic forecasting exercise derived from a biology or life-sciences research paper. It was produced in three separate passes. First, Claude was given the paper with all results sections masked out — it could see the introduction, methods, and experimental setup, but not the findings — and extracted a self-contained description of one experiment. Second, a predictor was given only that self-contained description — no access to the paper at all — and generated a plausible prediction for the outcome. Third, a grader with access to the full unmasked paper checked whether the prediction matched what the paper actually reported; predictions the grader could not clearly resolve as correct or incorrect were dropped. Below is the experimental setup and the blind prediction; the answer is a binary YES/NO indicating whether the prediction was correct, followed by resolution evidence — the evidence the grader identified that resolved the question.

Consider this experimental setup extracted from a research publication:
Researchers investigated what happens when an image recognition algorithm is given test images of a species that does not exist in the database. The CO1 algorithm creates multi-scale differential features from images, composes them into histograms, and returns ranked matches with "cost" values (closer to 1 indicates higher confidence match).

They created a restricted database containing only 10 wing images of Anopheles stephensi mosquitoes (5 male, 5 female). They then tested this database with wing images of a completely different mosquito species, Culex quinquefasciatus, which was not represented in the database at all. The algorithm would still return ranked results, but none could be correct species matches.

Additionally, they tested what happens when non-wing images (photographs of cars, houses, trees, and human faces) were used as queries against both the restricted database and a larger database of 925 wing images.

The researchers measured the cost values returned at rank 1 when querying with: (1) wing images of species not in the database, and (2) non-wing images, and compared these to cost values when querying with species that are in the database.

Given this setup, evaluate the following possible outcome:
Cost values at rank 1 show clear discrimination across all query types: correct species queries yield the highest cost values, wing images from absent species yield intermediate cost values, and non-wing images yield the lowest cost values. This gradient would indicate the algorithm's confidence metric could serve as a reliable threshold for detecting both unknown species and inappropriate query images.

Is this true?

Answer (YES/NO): YES